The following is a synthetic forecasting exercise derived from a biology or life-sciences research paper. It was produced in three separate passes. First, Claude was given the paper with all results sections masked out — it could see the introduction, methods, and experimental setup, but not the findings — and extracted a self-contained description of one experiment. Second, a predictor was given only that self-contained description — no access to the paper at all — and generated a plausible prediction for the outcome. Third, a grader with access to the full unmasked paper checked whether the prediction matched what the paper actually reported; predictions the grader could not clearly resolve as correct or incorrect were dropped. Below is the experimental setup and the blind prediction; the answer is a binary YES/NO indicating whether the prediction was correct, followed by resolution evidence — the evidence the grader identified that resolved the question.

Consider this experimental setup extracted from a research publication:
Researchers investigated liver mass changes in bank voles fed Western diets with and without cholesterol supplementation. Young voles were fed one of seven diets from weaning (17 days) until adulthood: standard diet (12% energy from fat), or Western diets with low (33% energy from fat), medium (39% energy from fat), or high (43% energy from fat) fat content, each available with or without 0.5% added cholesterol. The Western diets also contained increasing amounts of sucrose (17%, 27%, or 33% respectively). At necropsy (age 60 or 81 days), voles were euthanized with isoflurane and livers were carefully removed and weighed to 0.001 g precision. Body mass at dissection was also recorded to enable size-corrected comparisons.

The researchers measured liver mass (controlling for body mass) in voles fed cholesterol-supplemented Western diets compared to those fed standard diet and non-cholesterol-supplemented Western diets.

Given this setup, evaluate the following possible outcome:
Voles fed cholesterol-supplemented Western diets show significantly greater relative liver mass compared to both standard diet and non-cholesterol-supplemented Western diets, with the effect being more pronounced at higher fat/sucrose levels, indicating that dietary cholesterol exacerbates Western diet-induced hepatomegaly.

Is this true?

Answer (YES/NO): NO